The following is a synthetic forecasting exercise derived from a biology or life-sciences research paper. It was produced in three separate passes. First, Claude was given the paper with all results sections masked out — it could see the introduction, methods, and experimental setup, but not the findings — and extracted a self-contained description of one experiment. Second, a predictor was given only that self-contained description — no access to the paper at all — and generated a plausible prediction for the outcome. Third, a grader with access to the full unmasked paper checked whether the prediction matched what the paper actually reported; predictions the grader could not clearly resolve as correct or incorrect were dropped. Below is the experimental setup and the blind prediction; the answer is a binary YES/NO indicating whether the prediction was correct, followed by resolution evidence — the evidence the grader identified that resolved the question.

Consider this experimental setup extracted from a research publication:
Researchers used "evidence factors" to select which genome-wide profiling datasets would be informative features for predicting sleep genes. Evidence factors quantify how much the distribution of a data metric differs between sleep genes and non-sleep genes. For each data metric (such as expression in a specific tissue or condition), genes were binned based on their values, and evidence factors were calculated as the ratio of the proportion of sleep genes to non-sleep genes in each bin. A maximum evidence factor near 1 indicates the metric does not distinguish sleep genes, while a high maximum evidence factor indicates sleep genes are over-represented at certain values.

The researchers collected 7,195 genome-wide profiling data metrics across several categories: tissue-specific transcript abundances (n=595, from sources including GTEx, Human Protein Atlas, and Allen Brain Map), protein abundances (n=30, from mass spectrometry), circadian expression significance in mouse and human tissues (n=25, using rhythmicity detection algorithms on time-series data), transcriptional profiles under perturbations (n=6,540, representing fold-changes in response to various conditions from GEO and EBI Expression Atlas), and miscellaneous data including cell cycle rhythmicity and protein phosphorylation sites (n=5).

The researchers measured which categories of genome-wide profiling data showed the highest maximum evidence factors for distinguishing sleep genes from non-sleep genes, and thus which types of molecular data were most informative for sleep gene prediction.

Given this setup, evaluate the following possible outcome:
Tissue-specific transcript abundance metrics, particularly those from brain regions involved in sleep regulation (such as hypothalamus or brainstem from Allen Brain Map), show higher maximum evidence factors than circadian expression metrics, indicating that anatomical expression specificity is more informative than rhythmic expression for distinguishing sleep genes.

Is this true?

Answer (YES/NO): NO